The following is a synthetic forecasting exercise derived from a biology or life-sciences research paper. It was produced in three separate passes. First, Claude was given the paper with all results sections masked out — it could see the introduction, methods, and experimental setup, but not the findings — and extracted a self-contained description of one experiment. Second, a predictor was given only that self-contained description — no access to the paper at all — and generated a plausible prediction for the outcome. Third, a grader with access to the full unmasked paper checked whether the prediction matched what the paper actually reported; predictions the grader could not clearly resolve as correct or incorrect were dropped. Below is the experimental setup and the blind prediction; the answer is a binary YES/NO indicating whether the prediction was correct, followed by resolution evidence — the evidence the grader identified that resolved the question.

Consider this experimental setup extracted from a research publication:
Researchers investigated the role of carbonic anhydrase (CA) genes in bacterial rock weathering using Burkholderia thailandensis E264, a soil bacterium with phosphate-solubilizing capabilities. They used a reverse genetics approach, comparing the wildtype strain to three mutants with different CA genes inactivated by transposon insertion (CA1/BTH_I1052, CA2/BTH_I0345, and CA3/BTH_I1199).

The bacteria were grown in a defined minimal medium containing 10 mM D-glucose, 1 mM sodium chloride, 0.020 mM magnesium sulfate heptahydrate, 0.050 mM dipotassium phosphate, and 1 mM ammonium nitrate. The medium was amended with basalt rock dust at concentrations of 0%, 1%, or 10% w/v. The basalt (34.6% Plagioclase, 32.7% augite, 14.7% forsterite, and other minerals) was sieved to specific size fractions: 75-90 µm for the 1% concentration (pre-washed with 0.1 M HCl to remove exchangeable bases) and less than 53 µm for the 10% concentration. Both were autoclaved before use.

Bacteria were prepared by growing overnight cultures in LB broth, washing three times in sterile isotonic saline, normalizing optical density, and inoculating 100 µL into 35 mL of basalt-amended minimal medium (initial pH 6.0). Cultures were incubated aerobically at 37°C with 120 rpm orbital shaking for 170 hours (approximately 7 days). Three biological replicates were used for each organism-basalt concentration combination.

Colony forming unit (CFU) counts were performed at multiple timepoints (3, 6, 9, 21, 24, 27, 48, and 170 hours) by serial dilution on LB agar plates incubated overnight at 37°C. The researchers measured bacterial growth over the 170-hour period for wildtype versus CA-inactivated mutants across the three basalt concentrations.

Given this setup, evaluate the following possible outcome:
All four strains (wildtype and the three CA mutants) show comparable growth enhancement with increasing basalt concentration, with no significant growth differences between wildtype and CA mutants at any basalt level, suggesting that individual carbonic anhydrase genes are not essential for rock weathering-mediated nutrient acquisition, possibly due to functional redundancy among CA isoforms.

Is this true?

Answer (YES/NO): NO